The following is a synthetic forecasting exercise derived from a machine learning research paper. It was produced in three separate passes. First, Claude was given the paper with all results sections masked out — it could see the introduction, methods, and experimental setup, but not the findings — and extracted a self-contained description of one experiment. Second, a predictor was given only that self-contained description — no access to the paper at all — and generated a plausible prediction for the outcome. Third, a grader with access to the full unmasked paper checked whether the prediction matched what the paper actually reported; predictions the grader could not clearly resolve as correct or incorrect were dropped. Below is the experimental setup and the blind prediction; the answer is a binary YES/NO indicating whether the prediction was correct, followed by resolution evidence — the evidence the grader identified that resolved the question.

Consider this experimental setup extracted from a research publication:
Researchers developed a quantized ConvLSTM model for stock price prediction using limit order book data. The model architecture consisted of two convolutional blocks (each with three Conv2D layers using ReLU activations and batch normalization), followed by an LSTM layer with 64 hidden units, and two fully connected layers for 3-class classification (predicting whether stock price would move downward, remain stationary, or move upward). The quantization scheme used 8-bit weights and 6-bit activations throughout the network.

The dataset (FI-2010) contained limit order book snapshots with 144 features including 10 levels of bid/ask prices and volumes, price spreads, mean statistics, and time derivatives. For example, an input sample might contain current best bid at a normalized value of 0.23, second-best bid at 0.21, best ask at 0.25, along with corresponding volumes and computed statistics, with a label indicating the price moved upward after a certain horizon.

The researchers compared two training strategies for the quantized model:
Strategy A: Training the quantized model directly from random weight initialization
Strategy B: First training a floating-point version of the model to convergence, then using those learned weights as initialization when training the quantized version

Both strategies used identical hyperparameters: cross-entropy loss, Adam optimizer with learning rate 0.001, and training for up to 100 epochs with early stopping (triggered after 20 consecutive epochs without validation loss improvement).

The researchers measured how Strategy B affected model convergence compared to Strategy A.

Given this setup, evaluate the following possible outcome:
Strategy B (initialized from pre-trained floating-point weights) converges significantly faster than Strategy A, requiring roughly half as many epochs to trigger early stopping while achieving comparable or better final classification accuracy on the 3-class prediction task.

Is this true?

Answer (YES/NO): NO